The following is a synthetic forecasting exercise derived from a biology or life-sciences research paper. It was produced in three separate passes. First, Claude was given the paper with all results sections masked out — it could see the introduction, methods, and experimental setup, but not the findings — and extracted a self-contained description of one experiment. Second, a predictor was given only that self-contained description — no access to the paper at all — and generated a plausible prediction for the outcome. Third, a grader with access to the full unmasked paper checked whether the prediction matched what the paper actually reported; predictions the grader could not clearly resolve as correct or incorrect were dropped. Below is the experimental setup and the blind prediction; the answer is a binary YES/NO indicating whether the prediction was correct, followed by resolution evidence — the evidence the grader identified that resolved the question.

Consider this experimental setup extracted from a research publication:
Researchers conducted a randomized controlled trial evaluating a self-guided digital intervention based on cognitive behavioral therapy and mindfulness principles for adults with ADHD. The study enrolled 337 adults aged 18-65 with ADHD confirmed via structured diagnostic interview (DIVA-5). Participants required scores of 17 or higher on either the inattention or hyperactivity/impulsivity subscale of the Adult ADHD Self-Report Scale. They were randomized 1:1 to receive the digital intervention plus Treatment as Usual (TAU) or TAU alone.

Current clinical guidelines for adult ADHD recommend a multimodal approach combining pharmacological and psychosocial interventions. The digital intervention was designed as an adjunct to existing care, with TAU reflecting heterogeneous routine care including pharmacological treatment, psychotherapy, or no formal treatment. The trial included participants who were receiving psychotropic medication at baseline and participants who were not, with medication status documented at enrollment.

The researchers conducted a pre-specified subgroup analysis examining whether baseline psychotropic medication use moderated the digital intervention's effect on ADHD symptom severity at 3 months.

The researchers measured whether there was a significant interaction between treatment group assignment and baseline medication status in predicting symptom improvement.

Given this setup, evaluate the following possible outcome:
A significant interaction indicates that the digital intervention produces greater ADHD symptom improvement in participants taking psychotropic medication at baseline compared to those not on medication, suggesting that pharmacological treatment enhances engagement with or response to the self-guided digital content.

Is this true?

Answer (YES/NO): NO